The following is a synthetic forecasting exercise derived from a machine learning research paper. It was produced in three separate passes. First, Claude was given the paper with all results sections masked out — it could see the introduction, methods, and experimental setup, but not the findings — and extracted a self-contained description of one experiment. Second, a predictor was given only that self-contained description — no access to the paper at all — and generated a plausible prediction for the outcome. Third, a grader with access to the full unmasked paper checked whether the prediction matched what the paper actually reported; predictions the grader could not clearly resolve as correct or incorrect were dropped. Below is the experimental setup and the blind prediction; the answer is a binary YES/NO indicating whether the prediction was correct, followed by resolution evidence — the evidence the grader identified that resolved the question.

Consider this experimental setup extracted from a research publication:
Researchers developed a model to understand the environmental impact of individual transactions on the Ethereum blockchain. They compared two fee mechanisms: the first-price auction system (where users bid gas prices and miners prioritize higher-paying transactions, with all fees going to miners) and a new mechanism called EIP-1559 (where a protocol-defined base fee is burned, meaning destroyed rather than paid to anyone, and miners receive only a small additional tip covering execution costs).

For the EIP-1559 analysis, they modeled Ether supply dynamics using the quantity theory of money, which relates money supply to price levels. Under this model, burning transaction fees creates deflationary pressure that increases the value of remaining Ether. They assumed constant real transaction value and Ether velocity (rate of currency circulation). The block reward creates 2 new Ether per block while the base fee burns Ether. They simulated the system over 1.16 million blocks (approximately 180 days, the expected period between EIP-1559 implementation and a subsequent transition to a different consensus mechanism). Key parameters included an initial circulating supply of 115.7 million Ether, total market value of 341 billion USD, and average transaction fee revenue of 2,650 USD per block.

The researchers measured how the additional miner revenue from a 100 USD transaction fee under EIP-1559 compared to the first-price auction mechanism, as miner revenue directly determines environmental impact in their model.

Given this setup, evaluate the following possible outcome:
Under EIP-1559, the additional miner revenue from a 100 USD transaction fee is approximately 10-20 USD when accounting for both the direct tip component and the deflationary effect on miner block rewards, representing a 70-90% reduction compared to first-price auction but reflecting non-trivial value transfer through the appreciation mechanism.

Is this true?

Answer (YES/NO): NO